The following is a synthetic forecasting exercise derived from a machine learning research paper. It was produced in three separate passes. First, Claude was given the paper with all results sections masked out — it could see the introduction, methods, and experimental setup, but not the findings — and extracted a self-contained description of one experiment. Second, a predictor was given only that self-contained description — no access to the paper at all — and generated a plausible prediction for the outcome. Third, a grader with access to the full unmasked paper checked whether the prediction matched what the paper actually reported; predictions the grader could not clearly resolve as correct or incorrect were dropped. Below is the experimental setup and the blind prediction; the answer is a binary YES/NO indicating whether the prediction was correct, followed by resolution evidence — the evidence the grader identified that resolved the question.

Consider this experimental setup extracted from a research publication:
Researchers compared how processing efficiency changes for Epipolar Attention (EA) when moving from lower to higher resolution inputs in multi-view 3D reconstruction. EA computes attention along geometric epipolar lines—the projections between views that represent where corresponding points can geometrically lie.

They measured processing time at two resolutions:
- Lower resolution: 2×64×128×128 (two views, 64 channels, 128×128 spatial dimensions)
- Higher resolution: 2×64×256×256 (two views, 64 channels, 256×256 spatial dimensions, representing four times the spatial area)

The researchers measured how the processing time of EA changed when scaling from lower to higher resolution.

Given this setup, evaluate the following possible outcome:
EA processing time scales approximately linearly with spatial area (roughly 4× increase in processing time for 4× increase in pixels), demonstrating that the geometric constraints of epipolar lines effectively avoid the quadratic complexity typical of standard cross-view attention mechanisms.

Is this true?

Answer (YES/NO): NO